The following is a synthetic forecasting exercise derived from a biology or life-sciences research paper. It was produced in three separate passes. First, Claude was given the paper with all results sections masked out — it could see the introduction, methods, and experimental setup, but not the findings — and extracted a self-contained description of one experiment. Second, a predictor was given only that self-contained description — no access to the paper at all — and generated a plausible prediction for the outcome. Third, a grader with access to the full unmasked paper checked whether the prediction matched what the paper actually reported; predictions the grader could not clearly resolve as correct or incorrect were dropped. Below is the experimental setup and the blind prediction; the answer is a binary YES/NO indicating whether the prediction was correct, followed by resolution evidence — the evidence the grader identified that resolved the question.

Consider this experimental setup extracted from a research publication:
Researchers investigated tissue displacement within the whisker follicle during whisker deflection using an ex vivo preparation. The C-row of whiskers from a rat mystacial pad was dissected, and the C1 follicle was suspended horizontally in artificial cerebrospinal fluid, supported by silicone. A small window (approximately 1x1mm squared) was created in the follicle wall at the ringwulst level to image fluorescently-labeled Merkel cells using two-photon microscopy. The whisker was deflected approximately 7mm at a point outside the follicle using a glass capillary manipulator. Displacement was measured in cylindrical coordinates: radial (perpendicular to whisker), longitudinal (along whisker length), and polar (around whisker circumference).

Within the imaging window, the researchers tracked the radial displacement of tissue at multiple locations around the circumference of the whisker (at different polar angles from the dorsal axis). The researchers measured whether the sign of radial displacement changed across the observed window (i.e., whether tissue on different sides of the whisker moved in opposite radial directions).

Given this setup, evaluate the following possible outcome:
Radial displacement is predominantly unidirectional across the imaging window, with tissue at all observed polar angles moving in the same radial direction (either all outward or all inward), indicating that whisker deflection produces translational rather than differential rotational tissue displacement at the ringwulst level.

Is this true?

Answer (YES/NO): YES